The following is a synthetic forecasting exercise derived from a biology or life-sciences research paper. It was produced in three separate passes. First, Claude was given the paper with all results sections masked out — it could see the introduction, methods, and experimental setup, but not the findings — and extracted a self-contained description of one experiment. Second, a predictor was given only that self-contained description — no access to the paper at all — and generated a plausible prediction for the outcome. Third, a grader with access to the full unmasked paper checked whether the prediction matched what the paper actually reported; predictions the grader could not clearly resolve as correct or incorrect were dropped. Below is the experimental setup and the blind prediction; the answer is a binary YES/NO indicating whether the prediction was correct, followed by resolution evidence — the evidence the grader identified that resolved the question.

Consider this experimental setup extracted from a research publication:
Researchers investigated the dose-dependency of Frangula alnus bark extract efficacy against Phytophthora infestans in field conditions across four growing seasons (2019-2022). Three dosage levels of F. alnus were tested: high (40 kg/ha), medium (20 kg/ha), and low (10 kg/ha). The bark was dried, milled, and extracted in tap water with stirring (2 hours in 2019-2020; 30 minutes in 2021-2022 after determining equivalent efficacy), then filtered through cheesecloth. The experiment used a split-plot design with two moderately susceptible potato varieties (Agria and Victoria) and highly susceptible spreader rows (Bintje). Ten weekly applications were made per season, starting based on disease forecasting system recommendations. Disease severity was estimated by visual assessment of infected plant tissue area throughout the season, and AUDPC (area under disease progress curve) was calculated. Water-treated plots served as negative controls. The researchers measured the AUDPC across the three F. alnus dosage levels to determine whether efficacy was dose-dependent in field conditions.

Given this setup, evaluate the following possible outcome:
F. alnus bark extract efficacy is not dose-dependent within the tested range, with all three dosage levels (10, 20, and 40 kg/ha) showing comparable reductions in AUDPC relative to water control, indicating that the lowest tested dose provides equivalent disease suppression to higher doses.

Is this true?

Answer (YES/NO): NO